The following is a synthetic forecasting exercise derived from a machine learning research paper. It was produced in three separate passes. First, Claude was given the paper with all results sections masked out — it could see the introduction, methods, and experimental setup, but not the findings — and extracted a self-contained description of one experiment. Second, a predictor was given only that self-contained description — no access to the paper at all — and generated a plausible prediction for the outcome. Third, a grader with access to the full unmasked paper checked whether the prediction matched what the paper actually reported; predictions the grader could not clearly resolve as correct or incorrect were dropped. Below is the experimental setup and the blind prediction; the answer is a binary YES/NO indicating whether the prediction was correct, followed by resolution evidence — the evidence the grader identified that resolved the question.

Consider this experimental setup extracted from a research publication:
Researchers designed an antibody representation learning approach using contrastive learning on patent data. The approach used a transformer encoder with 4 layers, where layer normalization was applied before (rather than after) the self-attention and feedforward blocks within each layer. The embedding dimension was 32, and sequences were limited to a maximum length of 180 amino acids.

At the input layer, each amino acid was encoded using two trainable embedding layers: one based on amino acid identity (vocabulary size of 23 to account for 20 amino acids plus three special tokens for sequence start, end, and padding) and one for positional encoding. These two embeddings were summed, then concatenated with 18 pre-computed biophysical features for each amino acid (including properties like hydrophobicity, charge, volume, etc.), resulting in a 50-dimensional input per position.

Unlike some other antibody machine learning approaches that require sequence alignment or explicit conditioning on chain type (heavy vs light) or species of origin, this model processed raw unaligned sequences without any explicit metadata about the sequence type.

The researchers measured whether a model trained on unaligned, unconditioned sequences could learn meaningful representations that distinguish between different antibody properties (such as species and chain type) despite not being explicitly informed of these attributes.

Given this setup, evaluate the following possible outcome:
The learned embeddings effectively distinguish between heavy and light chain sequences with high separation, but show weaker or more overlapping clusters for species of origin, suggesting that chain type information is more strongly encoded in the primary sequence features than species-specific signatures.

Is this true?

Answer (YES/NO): NO